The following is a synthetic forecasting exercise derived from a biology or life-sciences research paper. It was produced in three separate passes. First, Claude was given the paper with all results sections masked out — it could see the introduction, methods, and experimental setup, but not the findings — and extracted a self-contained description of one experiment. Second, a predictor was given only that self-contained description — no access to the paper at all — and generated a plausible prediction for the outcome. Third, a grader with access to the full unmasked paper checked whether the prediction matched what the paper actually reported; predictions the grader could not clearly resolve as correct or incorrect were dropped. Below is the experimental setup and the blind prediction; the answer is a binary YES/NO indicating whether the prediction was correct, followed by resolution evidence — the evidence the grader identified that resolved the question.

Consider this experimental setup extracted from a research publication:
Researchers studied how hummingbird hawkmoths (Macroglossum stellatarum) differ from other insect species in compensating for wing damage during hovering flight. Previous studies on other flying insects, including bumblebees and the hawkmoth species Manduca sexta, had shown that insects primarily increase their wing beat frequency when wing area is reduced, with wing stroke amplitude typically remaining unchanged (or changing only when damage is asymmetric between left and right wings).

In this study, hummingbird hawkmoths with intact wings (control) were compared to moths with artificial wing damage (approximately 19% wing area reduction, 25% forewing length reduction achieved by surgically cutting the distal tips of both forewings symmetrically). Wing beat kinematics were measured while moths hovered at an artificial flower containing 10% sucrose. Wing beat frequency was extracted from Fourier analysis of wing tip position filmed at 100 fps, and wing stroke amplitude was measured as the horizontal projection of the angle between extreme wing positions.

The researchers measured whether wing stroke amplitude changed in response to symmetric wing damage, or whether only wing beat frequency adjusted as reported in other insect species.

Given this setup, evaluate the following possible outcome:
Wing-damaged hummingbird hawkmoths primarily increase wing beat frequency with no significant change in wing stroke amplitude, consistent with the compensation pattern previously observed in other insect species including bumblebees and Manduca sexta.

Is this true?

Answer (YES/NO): NO